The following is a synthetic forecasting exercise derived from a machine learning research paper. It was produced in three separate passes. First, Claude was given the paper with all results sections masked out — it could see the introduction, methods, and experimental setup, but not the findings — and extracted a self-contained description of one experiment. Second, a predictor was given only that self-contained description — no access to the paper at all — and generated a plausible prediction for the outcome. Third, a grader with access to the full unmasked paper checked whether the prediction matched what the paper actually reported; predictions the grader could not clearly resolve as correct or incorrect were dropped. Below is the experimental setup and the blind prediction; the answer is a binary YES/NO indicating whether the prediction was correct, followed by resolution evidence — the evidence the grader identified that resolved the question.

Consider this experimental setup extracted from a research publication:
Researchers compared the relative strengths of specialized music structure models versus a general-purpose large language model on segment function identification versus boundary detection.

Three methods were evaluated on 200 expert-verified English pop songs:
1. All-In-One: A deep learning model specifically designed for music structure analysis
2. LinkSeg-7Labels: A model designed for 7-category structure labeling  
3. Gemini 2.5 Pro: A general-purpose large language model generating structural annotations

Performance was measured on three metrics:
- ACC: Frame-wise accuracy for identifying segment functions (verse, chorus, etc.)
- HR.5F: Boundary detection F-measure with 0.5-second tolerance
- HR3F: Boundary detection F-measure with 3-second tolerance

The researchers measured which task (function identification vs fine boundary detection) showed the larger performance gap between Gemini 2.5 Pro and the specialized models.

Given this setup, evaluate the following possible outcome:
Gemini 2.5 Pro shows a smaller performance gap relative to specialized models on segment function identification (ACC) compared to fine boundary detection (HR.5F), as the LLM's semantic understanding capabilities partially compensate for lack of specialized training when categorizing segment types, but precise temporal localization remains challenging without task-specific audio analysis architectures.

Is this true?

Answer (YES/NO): YES